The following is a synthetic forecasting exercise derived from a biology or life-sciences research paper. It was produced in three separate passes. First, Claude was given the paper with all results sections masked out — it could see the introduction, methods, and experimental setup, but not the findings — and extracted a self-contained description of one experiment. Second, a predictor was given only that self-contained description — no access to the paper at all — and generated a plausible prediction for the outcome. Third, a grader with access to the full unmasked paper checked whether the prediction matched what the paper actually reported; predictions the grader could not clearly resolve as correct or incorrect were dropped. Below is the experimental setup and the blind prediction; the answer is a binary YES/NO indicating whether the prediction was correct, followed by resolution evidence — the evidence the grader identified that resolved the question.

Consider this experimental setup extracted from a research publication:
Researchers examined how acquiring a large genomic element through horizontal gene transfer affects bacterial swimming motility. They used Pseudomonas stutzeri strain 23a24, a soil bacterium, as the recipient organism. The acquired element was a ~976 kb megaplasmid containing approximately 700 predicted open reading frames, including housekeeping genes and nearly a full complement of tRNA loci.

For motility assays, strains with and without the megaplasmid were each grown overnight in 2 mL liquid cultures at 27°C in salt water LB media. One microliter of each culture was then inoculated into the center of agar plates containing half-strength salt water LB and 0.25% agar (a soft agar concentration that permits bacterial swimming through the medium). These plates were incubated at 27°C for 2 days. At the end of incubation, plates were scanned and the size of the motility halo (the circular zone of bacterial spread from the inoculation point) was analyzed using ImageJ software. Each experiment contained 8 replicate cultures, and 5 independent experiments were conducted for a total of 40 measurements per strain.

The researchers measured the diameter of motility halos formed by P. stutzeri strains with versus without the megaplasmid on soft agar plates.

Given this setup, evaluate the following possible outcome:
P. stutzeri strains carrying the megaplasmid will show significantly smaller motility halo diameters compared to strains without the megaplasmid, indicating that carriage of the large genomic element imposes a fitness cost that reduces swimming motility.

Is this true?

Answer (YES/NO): NO